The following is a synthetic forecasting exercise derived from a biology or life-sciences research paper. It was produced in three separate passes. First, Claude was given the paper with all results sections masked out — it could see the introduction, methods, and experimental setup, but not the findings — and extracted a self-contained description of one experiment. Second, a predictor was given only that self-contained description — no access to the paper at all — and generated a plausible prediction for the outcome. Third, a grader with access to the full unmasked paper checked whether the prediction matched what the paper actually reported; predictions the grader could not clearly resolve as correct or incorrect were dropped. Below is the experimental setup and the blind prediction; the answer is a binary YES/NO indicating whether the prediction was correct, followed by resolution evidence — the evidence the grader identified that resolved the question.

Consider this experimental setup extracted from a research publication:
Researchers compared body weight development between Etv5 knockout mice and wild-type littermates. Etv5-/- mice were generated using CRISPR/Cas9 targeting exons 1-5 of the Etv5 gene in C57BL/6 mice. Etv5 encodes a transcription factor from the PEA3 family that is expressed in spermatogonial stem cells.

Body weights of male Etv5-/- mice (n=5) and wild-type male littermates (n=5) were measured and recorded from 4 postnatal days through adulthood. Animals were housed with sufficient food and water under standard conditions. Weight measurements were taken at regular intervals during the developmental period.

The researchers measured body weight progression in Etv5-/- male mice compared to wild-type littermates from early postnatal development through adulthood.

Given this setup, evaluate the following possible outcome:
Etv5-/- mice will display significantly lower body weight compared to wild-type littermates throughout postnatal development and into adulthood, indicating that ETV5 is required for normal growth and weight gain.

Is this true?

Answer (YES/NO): YES